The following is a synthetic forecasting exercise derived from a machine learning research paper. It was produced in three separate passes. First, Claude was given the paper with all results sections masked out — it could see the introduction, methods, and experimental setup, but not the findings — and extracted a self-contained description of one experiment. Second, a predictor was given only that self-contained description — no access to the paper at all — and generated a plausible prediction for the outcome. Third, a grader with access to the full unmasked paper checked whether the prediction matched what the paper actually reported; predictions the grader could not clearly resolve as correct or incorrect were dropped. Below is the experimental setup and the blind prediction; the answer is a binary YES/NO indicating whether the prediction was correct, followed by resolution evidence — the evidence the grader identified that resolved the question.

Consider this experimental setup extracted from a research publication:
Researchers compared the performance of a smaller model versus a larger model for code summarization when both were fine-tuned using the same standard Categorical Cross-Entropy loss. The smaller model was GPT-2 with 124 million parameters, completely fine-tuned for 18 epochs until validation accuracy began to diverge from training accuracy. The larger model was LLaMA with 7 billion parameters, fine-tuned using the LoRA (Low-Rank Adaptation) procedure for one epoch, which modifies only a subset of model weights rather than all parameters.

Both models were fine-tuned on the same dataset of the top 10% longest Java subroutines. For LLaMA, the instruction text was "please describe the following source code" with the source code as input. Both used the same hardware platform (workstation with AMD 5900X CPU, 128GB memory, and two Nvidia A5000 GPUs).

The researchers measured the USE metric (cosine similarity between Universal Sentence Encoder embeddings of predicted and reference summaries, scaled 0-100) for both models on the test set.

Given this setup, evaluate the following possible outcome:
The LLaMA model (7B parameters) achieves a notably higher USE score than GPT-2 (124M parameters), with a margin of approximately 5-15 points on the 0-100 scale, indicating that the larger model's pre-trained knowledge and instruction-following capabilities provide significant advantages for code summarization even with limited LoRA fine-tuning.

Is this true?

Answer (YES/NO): YES